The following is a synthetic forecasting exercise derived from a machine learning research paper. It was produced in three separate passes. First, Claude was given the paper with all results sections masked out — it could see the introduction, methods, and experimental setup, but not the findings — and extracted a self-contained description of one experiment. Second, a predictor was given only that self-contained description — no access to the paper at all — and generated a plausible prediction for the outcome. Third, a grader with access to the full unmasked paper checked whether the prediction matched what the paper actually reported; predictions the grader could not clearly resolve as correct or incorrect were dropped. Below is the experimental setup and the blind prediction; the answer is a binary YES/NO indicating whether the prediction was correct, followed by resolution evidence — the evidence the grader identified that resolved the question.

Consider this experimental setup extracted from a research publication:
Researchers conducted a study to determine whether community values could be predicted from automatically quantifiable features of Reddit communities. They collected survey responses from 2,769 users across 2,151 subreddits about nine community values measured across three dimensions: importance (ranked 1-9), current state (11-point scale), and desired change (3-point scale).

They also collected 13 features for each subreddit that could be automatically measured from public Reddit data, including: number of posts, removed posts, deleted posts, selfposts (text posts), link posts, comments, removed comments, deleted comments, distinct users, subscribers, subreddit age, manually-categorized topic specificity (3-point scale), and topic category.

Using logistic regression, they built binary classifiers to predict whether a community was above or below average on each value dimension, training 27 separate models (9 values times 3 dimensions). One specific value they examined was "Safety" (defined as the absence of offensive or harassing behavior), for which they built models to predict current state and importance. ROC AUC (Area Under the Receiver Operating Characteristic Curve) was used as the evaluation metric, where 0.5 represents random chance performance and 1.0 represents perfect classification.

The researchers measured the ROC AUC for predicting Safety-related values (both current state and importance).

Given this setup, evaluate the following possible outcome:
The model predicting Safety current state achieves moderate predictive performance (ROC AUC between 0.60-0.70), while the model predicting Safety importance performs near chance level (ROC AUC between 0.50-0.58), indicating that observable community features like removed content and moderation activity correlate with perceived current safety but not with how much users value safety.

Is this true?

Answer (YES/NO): NO